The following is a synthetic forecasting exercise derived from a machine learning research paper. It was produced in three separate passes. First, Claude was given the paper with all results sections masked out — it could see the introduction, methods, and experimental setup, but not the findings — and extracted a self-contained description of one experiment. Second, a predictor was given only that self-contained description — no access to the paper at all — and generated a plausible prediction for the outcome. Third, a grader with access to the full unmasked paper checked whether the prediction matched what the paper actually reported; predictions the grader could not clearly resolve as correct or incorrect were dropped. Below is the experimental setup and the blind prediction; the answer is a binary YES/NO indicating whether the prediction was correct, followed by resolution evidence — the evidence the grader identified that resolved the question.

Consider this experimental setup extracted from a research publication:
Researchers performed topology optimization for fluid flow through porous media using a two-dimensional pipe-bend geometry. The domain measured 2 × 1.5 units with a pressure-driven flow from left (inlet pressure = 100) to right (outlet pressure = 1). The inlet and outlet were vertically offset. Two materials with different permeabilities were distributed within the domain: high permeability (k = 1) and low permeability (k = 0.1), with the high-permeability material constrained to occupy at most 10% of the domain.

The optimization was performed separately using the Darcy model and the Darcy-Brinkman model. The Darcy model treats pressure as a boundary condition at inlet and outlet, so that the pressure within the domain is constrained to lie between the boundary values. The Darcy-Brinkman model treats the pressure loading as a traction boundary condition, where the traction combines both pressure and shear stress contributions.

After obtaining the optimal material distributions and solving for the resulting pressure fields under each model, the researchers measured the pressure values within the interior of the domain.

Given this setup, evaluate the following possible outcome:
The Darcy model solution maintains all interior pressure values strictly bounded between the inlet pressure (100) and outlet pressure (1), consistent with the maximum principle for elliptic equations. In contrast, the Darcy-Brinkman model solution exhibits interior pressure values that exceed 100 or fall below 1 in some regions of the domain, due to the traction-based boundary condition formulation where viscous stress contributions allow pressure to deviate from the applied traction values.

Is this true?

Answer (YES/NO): YES